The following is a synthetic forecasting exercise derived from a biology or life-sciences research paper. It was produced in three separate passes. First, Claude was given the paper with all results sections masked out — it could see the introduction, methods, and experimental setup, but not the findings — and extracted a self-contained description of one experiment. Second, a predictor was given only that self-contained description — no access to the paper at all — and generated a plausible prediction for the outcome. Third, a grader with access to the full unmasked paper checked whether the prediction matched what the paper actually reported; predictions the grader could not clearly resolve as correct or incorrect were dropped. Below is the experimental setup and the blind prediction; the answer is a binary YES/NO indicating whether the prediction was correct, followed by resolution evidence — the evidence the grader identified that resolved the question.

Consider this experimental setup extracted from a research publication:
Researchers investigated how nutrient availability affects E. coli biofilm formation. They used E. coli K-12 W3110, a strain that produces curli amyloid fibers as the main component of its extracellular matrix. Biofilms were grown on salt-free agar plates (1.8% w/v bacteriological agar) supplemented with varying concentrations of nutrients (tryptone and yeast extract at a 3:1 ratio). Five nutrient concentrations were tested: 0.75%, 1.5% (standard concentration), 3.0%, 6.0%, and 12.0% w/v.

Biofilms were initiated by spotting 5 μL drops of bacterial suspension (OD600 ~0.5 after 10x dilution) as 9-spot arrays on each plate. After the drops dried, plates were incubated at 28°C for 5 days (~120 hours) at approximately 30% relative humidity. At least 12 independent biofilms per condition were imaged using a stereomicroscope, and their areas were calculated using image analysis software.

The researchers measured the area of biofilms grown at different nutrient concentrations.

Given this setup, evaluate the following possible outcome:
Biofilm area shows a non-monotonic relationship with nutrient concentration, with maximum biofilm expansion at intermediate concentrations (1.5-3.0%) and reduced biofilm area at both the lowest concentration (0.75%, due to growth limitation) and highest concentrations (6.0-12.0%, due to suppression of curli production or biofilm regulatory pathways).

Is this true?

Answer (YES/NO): YES